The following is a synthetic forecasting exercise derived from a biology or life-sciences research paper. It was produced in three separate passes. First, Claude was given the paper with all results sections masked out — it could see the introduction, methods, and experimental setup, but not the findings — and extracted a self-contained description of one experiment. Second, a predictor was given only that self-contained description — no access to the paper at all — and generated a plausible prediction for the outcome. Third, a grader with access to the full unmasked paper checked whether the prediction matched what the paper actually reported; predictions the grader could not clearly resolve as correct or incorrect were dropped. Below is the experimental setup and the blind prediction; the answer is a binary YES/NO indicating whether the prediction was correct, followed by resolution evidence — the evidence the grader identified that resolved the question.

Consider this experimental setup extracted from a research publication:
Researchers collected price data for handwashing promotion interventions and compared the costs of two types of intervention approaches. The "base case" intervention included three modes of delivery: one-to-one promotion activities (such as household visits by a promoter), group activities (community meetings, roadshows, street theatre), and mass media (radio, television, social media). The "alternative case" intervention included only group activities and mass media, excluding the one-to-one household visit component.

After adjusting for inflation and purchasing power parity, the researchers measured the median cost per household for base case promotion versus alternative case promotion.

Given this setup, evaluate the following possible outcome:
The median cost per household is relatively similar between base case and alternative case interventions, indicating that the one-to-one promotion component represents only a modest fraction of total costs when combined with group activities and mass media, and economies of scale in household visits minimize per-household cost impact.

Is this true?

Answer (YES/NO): NO